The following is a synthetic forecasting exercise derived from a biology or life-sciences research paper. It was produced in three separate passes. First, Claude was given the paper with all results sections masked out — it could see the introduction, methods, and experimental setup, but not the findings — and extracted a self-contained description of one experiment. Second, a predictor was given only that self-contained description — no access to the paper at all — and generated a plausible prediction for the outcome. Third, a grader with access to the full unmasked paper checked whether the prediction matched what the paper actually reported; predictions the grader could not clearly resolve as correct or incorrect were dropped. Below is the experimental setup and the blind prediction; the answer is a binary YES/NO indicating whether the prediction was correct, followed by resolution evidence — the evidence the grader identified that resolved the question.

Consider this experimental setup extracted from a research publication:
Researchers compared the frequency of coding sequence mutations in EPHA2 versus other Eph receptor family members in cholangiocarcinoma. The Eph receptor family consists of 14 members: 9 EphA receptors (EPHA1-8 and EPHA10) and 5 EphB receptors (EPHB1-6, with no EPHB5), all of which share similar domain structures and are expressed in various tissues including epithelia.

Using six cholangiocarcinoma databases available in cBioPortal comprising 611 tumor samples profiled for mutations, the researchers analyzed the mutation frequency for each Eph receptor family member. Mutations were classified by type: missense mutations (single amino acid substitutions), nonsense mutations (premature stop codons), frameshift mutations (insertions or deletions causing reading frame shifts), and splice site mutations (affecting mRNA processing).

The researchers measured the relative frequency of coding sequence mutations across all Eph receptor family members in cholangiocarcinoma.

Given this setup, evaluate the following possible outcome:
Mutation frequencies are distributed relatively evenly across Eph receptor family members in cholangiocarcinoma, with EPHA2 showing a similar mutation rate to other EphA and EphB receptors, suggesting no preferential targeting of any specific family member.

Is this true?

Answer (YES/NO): NO